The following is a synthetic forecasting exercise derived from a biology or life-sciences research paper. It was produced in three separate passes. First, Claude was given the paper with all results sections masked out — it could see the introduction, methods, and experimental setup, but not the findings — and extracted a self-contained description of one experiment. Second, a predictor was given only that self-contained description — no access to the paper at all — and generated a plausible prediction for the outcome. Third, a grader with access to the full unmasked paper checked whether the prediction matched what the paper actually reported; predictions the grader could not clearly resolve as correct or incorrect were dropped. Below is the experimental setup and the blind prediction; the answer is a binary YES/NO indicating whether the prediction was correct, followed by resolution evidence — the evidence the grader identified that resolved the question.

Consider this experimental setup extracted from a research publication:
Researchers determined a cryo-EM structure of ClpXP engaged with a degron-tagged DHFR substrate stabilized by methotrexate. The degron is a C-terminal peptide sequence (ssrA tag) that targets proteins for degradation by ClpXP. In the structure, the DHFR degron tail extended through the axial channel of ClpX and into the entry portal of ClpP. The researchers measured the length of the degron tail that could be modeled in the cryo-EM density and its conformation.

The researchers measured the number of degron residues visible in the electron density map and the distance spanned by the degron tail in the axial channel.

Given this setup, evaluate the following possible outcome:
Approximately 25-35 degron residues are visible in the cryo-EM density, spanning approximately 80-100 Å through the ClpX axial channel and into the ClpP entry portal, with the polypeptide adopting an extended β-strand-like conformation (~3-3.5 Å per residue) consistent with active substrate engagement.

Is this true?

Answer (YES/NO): NO